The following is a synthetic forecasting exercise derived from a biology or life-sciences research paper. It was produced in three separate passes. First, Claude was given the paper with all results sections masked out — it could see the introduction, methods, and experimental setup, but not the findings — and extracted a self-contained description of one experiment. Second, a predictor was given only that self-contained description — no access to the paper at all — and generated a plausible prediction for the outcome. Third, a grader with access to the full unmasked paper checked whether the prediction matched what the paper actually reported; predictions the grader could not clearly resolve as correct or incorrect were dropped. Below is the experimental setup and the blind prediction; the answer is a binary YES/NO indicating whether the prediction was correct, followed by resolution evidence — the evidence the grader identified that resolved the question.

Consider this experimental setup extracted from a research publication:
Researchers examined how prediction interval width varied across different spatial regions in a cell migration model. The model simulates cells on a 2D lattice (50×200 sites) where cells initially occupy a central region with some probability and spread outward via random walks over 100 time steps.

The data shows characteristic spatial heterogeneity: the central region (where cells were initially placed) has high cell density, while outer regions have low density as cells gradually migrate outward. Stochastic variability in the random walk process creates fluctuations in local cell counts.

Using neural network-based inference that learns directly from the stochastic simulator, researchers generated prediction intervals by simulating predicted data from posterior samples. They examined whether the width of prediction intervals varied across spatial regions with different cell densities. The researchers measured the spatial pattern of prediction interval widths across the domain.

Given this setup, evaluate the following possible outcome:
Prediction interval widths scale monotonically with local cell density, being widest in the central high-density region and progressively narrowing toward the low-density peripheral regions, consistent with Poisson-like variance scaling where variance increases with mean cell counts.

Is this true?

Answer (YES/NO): YES